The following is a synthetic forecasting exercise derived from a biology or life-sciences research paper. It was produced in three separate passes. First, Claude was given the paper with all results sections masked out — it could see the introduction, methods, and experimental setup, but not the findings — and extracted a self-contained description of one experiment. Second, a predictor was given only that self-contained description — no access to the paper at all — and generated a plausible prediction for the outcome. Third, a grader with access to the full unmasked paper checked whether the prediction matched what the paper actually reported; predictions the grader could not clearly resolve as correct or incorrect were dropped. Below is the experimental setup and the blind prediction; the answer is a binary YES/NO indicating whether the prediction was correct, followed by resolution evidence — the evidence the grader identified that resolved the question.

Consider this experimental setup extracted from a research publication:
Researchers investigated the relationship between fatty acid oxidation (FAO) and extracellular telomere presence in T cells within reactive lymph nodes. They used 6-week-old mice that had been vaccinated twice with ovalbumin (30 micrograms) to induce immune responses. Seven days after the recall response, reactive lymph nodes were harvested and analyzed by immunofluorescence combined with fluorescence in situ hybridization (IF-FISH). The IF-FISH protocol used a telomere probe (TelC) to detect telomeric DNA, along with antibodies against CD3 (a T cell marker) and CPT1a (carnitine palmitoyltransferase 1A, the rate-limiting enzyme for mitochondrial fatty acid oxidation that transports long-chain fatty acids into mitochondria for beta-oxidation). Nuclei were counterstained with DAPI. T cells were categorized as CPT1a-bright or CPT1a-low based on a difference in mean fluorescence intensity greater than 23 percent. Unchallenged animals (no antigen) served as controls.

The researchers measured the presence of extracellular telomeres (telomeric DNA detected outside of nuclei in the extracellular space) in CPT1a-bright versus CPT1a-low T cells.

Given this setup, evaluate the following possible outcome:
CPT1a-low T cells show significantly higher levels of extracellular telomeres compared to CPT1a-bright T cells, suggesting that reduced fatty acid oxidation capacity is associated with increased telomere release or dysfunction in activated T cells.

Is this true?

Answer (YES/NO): NO